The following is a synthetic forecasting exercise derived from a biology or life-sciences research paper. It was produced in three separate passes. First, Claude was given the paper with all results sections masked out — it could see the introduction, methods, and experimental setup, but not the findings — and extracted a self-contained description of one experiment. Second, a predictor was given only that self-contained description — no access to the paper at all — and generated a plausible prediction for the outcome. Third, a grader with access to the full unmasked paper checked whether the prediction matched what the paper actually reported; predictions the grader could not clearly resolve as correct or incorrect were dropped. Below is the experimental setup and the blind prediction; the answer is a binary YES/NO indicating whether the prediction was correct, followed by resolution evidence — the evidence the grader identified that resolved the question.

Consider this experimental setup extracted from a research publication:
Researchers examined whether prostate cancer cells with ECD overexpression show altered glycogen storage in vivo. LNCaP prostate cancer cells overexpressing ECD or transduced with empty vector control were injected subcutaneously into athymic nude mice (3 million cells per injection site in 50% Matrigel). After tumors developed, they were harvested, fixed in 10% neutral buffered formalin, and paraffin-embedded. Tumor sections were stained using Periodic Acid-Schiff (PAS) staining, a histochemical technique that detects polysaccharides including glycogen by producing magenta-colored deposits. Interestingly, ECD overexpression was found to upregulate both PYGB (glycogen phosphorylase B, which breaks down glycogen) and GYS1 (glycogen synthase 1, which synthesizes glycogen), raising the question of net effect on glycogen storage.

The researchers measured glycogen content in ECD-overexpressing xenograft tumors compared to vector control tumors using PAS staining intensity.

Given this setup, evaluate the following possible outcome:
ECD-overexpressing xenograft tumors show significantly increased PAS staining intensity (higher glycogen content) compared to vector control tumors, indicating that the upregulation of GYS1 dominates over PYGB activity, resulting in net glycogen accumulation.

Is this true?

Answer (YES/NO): YES